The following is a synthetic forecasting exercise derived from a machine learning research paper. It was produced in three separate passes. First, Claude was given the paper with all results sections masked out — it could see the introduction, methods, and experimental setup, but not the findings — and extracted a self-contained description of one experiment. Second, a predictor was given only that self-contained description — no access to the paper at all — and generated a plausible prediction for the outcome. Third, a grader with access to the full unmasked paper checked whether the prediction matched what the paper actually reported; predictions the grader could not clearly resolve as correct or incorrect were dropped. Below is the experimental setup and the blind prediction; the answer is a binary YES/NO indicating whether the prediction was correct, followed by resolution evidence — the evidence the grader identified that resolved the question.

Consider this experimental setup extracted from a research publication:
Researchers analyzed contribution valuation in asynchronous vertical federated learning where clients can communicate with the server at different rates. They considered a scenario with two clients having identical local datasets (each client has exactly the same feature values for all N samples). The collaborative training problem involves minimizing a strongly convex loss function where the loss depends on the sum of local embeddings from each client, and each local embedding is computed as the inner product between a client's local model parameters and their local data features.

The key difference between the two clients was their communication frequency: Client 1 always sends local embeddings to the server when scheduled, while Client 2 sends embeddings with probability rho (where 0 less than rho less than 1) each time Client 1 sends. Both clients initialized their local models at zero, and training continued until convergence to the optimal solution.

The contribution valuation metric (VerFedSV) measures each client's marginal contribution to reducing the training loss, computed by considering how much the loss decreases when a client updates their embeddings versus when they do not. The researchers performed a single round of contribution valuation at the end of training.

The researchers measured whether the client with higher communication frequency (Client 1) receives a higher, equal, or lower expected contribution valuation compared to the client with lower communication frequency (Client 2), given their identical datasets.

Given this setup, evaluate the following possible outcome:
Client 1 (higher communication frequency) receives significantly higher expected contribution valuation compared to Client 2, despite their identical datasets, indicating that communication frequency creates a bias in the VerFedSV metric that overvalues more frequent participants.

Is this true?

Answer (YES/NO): NO